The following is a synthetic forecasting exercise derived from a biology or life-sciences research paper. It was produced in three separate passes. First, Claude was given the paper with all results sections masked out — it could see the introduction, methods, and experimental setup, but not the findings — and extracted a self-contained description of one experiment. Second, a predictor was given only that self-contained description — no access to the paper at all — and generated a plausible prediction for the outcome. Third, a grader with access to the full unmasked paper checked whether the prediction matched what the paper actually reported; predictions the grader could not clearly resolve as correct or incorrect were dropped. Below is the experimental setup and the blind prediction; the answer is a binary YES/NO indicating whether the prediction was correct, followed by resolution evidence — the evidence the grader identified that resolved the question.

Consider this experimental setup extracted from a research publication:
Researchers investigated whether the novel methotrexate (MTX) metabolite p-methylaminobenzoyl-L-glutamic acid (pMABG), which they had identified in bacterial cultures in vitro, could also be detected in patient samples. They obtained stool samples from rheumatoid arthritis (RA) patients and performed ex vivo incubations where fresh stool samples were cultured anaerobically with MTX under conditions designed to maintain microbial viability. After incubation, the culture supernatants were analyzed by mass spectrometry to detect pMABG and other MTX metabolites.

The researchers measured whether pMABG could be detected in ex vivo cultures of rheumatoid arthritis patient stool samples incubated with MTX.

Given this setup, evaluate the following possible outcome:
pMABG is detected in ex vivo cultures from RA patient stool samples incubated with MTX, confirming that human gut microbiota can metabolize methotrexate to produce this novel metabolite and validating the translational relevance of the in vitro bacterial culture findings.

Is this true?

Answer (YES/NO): YES